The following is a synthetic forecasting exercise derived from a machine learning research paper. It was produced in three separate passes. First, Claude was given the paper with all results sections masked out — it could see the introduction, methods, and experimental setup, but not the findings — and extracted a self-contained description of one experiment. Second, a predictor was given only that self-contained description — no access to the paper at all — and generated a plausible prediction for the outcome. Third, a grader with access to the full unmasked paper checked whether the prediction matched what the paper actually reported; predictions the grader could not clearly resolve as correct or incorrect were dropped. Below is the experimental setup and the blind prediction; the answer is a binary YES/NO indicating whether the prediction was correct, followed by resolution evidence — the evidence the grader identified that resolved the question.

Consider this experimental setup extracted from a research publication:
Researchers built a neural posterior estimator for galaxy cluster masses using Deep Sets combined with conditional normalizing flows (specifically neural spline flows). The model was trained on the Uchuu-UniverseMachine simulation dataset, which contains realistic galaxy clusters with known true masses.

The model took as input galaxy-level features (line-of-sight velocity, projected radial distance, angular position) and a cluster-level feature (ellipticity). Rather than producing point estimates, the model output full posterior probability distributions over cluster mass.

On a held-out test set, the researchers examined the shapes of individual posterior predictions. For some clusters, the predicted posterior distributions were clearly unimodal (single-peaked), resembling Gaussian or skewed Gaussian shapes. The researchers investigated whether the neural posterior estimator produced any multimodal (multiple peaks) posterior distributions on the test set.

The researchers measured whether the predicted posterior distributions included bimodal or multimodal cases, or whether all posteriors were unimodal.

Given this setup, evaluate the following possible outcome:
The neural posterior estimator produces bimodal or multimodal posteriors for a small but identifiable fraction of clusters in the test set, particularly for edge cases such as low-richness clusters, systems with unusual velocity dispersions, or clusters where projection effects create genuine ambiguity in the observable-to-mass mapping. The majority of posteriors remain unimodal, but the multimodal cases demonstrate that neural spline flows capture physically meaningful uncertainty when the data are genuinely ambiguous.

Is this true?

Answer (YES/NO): NO